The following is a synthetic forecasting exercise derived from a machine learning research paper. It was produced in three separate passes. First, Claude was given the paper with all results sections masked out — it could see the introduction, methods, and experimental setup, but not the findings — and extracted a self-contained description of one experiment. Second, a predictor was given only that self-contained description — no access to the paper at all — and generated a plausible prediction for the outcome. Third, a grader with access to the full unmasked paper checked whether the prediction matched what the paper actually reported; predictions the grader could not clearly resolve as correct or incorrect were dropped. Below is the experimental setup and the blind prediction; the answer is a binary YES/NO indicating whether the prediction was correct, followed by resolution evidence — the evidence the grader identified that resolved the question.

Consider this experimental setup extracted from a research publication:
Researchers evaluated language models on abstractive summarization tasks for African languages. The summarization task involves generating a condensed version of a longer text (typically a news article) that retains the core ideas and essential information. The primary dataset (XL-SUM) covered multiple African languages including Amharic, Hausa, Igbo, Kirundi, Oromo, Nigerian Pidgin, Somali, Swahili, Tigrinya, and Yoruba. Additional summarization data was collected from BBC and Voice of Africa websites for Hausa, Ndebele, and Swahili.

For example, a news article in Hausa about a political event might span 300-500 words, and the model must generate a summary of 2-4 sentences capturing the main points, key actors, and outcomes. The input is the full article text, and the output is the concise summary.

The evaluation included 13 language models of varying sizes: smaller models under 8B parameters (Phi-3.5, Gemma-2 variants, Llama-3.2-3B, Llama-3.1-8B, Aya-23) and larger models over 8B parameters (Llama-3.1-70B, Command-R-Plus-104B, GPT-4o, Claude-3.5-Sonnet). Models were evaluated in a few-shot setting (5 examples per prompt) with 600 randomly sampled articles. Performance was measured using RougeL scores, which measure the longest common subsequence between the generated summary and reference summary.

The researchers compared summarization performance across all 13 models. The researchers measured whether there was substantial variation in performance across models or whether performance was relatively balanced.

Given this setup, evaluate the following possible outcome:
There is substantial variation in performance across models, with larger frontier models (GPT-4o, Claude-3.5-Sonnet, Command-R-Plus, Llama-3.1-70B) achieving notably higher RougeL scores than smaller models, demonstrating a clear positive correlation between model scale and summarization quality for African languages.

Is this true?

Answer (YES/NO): NO